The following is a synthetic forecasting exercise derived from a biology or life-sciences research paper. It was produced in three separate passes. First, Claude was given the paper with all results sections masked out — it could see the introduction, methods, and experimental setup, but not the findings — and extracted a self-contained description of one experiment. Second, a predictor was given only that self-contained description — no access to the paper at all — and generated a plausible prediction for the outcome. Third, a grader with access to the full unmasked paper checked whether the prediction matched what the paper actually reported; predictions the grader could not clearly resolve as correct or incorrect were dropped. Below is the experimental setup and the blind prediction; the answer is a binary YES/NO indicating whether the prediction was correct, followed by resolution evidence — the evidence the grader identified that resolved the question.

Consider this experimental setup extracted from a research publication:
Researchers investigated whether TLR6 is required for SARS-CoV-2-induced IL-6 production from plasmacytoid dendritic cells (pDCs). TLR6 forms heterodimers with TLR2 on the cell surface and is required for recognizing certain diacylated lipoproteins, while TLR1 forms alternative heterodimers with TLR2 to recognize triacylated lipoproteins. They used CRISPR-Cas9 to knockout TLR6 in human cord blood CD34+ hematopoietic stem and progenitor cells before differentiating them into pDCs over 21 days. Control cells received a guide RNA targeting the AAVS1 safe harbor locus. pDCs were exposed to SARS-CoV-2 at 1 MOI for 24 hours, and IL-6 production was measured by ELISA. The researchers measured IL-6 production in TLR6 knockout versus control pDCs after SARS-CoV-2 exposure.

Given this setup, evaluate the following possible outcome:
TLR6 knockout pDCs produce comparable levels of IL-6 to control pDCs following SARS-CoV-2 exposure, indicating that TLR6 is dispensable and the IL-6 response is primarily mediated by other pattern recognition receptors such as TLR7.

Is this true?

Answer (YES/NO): NO